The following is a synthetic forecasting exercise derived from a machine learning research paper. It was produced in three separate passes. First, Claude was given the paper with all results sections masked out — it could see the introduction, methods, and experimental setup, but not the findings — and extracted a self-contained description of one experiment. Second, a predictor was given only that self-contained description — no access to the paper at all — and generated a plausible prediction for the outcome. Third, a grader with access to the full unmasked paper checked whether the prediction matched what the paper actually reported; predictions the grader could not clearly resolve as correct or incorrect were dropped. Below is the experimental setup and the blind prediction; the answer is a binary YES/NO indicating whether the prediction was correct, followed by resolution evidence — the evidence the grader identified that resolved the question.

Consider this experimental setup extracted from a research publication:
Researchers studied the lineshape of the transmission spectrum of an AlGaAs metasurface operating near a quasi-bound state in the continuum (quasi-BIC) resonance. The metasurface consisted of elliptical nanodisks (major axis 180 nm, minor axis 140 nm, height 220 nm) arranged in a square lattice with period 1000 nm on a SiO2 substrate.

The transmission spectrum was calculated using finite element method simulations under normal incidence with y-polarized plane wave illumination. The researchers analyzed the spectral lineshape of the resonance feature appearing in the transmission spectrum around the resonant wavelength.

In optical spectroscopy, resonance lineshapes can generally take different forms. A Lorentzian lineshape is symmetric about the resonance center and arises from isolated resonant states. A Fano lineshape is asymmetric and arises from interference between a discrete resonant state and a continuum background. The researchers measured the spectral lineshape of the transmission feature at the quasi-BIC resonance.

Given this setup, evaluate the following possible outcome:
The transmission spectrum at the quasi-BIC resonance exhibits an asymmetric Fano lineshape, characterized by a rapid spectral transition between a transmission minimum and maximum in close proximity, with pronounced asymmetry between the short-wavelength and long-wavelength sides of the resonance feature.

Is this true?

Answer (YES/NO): YES